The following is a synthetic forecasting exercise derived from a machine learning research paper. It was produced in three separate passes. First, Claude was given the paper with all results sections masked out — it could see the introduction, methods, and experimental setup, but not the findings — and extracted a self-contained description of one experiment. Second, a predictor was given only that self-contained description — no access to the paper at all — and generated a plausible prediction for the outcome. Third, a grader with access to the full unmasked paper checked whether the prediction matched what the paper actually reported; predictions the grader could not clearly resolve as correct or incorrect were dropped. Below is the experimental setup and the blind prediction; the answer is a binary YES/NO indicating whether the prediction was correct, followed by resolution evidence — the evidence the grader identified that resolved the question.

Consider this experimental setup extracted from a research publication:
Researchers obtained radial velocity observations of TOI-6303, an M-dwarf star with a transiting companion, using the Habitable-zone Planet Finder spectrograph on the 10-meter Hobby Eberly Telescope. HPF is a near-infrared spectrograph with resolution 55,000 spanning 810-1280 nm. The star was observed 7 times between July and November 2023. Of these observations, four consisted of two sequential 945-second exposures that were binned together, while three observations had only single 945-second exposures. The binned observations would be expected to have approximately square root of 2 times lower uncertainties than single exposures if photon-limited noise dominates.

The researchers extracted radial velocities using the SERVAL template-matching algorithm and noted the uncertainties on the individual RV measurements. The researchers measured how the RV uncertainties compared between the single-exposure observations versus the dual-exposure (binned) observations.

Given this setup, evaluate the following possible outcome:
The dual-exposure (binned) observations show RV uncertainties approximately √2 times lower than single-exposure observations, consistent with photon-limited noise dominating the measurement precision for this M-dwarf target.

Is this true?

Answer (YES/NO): NO